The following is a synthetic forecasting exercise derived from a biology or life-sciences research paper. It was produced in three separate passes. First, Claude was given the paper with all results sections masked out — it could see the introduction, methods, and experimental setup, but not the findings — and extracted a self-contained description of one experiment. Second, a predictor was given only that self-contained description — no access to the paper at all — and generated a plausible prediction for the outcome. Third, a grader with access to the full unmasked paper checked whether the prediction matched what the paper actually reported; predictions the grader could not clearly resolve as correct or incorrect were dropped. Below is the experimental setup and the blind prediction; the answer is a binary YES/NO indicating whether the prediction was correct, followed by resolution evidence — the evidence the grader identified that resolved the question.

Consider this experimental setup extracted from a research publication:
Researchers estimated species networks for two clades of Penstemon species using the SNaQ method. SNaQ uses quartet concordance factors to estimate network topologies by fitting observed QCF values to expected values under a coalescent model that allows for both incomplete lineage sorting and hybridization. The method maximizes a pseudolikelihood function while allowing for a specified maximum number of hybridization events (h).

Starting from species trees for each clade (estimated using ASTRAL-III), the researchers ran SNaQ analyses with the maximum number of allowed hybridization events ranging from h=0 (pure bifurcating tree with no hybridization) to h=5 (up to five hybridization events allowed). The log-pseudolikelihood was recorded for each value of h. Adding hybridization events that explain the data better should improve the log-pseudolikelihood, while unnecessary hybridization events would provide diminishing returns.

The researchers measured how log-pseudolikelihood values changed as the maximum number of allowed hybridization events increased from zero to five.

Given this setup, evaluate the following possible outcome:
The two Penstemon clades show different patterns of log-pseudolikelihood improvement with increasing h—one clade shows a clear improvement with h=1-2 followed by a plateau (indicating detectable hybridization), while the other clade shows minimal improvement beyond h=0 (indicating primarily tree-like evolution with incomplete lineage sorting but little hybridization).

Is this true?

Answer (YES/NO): NO